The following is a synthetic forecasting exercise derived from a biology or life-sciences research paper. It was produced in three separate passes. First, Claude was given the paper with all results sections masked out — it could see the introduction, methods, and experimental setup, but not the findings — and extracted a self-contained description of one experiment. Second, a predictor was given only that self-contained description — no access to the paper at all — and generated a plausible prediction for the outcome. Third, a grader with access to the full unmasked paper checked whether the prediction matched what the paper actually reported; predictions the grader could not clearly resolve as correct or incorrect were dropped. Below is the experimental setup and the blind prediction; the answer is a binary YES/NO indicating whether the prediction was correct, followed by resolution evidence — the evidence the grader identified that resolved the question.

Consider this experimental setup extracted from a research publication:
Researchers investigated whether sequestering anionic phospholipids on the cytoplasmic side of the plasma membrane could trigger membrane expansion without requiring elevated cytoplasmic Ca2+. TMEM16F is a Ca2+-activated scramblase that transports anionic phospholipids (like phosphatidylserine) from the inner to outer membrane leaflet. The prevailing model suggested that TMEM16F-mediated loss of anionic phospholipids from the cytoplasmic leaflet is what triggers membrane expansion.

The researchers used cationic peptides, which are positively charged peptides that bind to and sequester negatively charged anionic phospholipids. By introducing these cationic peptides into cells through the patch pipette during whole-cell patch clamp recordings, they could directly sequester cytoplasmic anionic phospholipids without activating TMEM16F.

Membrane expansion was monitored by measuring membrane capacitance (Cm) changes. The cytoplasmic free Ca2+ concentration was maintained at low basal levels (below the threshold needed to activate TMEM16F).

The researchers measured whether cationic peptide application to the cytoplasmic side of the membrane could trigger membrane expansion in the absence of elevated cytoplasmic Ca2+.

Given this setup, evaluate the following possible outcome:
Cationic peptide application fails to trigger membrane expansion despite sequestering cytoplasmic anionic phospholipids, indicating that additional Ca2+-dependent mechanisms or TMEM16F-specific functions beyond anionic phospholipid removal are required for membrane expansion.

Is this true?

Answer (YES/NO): NO